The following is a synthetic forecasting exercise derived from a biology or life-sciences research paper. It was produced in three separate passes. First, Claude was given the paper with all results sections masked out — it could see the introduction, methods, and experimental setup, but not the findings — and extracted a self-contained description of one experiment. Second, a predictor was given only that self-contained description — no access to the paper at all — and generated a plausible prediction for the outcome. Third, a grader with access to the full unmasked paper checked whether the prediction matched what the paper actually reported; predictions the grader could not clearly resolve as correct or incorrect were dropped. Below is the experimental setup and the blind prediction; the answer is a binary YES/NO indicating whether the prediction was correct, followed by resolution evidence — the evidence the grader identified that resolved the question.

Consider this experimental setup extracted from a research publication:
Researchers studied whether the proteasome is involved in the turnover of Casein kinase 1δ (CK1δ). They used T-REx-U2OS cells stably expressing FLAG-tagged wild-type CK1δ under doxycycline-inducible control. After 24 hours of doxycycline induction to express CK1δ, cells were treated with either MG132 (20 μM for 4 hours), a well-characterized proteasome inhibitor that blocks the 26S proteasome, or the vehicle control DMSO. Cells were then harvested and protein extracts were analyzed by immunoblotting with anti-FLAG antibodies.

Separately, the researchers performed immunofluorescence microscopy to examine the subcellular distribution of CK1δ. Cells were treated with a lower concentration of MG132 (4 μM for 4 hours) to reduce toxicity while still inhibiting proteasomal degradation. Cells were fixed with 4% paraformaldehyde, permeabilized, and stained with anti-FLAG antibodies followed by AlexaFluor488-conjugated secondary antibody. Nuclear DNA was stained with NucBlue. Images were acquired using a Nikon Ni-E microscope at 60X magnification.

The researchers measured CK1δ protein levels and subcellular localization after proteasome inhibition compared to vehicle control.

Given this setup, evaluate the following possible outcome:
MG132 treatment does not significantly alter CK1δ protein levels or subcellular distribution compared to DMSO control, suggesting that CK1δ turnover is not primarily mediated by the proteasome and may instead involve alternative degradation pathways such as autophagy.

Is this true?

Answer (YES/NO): NO